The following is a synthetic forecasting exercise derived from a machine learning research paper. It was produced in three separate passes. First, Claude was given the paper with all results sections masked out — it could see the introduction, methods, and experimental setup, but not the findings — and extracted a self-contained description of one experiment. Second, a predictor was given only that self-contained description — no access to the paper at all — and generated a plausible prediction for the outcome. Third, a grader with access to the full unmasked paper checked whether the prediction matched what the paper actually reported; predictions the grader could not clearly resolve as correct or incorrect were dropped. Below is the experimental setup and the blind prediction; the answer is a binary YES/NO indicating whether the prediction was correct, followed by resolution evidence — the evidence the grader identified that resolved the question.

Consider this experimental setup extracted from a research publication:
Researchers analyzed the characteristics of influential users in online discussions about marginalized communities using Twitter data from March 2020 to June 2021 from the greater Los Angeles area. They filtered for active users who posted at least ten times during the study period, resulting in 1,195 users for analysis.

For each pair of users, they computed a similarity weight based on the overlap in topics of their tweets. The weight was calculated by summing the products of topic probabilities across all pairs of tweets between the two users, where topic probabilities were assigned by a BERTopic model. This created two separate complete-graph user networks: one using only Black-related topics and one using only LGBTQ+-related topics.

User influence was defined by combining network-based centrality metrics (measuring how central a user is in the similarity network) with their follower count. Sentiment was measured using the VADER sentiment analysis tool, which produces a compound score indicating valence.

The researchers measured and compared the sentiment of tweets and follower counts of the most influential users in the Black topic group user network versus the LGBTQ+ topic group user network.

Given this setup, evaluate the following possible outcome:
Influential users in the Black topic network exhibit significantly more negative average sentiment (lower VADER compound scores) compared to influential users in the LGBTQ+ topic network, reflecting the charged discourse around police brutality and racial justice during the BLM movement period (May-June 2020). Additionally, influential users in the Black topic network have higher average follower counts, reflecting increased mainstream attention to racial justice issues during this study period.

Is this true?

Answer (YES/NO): YES